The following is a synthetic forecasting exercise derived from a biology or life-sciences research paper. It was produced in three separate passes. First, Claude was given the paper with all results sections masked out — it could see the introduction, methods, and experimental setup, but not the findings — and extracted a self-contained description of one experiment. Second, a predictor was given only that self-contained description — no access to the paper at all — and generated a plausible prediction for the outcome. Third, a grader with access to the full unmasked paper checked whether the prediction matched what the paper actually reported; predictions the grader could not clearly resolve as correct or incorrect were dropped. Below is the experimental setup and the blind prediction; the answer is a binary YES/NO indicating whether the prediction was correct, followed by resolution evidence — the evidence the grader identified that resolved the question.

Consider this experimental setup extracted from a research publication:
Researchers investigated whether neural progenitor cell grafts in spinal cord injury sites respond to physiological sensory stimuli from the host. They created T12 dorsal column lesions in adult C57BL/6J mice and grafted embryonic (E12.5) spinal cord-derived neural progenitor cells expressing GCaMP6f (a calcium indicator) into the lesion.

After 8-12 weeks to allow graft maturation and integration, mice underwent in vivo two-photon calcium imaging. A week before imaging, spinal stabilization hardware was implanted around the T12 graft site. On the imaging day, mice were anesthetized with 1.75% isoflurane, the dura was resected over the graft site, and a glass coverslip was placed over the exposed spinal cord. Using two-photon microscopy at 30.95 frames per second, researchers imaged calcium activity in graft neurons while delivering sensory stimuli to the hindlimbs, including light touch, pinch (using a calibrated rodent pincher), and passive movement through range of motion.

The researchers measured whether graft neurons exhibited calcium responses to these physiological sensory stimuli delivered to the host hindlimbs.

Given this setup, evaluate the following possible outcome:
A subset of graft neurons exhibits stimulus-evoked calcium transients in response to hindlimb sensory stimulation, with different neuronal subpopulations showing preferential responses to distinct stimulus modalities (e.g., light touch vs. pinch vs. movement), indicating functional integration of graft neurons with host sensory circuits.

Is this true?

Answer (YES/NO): YES